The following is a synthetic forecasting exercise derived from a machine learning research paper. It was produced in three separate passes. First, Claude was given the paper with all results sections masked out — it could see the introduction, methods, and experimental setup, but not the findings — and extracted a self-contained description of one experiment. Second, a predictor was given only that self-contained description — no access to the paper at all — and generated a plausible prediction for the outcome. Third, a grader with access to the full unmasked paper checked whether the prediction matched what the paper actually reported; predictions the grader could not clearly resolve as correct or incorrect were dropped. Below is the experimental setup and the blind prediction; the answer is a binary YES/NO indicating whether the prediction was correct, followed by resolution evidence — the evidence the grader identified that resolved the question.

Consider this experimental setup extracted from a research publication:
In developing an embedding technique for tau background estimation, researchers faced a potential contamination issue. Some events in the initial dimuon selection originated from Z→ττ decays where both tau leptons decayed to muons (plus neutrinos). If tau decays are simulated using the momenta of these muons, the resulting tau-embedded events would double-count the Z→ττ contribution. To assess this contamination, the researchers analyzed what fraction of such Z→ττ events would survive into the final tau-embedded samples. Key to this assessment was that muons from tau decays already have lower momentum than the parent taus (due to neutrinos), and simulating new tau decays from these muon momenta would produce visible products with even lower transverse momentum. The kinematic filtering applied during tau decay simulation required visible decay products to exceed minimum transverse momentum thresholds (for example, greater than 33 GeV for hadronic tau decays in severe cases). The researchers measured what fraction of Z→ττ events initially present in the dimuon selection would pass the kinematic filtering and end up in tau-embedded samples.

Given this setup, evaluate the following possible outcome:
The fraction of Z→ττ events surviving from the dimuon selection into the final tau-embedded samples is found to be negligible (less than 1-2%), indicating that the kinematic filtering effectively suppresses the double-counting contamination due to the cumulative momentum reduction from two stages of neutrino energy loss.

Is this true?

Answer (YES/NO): NO